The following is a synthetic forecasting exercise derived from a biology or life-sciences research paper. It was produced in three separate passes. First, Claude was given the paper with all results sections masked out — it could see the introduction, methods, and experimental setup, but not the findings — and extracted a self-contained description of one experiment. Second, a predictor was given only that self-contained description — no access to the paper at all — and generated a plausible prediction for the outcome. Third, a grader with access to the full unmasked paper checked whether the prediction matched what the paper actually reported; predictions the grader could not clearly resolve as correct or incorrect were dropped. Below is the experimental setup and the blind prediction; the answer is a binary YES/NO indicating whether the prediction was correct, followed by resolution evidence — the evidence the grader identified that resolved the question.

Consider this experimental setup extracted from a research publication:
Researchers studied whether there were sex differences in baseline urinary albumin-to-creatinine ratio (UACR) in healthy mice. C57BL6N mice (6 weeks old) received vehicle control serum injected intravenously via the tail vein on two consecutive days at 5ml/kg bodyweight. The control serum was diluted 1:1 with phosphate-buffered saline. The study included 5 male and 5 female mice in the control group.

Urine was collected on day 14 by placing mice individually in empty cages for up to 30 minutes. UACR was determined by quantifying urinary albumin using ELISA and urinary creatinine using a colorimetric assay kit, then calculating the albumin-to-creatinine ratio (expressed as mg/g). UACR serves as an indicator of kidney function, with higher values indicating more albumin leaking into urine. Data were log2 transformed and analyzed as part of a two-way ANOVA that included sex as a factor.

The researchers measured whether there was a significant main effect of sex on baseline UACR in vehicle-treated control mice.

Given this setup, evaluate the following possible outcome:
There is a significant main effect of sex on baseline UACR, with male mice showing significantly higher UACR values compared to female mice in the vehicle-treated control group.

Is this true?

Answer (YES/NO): NO